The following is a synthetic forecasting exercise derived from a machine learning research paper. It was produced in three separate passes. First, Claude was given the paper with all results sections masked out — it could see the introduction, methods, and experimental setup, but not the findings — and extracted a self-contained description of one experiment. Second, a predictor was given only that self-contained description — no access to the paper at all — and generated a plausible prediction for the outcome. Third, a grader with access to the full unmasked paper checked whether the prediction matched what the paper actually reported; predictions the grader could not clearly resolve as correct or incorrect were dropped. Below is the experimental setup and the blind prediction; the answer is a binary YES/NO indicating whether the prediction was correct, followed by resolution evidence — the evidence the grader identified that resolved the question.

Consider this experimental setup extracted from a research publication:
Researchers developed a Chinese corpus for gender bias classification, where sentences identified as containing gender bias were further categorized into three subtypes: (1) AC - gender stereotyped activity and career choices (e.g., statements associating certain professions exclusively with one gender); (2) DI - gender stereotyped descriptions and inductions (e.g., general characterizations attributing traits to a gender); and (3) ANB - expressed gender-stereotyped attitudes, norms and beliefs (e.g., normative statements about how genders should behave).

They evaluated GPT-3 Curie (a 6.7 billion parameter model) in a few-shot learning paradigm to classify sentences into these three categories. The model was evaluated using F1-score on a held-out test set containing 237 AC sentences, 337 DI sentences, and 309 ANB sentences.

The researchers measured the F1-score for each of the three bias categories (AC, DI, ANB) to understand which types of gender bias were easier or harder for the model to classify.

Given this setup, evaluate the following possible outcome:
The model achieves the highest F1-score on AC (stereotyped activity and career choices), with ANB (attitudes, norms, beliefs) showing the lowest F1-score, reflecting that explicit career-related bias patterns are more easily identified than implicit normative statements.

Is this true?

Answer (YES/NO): NO